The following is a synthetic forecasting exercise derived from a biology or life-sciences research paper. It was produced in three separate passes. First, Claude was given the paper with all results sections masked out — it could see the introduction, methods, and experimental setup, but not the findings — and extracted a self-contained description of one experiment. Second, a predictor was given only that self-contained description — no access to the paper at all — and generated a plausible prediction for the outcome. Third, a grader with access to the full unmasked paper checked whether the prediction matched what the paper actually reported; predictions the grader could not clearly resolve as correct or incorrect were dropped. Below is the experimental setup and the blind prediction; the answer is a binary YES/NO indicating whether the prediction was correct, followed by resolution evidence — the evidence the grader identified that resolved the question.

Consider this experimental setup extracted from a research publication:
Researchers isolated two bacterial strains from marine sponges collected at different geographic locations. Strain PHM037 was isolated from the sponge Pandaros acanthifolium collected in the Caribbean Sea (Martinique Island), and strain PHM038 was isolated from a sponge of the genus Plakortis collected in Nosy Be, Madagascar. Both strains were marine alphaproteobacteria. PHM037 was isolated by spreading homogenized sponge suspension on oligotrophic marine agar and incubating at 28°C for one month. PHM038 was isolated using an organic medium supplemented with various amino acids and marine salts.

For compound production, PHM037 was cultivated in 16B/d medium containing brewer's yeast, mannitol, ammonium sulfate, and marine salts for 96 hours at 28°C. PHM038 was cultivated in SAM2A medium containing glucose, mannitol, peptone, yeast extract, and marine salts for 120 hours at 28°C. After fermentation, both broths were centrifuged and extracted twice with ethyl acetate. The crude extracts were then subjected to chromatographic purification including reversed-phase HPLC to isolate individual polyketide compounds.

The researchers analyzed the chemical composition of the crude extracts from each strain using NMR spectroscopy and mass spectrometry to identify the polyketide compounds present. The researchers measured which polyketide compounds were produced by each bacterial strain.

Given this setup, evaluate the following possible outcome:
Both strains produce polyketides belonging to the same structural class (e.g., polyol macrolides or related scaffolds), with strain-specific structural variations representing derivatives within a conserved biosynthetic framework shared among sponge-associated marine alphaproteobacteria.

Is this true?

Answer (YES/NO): YES